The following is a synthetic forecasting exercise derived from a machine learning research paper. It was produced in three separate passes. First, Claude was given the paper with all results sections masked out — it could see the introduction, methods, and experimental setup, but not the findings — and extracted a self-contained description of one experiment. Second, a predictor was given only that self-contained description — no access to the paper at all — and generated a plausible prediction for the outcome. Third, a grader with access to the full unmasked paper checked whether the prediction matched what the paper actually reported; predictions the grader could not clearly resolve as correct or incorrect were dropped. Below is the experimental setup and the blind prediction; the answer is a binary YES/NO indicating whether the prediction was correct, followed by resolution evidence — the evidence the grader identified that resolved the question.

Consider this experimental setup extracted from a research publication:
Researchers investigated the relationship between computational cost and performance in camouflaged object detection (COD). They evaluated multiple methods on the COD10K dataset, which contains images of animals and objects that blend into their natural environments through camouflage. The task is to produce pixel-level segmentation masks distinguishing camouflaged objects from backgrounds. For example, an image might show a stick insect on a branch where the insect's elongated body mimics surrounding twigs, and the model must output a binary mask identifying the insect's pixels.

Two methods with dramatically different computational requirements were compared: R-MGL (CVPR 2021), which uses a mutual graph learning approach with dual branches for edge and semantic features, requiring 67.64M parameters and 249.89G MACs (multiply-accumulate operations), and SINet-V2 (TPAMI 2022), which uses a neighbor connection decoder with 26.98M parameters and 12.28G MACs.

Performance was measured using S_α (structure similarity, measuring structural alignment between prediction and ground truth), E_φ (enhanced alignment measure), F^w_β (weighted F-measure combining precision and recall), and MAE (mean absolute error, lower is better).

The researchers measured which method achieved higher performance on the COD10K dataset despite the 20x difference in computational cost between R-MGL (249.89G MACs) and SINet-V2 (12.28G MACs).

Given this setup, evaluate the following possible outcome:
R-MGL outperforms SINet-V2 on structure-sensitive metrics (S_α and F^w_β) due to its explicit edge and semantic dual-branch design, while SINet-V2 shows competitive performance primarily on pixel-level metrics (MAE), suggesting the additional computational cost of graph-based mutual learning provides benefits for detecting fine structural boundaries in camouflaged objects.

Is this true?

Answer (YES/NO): NO